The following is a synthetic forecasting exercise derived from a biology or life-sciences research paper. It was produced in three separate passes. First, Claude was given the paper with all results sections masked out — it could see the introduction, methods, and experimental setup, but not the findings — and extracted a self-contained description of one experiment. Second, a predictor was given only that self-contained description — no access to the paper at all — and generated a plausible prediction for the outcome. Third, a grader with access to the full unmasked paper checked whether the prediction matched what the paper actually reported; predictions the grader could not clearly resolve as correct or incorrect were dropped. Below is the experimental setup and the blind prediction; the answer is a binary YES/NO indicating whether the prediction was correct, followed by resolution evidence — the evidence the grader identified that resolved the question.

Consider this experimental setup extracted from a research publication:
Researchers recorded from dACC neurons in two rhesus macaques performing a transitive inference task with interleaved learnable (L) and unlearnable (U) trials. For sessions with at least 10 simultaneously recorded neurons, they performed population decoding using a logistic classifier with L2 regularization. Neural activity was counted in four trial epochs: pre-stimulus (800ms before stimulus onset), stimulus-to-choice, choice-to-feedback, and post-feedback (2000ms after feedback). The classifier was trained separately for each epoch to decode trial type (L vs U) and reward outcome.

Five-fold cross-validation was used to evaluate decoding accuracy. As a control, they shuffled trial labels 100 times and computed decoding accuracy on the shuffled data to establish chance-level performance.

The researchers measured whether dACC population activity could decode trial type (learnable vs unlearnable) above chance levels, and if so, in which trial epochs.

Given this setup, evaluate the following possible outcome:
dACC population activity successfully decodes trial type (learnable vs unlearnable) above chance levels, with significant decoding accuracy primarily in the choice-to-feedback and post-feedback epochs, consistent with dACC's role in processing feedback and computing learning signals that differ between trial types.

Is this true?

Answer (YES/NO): NO